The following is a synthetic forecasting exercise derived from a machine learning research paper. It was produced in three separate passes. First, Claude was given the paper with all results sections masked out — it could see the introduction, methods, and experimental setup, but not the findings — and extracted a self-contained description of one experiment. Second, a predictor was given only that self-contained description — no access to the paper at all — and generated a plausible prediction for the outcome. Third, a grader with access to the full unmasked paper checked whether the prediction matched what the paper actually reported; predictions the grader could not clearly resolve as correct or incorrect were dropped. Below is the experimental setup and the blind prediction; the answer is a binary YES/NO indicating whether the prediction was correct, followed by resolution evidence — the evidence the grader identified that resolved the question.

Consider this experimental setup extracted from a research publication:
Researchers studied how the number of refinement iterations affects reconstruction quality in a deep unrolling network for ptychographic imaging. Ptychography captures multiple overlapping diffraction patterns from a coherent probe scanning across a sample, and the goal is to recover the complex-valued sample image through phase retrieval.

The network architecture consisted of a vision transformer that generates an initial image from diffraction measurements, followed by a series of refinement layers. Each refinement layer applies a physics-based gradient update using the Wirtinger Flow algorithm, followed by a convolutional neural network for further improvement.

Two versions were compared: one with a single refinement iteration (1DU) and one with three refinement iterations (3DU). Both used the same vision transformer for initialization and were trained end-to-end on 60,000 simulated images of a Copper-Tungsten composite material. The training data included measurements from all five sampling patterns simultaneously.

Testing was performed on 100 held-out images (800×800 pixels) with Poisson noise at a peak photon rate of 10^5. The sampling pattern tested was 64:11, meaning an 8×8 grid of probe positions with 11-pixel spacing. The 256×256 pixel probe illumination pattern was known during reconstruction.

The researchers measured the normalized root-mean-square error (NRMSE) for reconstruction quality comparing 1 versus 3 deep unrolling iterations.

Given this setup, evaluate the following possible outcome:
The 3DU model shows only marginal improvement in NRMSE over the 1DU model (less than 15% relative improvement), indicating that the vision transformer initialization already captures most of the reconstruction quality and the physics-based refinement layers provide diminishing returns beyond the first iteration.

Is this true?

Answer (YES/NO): NO